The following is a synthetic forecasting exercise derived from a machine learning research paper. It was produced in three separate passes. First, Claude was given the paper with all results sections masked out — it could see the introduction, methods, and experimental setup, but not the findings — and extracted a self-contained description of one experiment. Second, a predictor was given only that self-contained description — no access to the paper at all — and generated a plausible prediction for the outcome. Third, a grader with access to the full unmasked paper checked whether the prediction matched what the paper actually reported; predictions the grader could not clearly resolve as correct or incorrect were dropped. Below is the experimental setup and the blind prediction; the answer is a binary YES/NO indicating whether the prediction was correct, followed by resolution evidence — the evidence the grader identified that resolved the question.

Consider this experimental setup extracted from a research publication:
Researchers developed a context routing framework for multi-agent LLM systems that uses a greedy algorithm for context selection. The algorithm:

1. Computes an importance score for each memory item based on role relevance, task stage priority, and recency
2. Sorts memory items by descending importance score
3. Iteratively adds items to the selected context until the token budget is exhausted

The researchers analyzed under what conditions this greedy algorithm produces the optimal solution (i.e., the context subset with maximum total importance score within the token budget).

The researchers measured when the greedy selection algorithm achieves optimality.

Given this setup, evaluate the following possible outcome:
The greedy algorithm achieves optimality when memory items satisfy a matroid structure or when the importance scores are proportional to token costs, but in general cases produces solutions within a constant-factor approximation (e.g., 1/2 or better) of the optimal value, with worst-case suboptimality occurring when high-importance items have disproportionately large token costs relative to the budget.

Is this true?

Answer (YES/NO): NO